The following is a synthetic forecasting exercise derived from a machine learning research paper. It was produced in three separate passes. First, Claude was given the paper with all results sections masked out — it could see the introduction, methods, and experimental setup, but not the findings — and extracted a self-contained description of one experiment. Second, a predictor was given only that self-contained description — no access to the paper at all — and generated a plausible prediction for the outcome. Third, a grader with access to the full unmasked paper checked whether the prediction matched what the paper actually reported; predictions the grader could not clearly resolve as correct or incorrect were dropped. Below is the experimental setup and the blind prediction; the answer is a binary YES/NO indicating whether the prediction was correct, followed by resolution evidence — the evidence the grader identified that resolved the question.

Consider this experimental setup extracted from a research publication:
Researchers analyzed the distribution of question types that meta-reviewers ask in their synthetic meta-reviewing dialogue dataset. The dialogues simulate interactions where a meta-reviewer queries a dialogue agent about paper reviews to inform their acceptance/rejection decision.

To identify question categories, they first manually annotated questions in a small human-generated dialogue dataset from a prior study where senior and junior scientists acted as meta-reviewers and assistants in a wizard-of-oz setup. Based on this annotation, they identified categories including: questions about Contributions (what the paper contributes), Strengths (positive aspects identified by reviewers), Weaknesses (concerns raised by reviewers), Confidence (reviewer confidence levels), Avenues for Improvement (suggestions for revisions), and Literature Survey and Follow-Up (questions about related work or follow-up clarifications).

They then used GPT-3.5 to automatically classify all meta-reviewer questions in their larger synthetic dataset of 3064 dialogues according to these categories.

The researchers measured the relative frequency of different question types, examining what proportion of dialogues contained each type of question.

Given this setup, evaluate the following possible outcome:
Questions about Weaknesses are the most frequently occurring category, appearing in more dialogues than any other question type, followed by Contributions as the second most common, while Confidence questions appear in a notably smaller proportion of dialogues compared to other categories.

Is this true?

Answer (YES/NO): NO